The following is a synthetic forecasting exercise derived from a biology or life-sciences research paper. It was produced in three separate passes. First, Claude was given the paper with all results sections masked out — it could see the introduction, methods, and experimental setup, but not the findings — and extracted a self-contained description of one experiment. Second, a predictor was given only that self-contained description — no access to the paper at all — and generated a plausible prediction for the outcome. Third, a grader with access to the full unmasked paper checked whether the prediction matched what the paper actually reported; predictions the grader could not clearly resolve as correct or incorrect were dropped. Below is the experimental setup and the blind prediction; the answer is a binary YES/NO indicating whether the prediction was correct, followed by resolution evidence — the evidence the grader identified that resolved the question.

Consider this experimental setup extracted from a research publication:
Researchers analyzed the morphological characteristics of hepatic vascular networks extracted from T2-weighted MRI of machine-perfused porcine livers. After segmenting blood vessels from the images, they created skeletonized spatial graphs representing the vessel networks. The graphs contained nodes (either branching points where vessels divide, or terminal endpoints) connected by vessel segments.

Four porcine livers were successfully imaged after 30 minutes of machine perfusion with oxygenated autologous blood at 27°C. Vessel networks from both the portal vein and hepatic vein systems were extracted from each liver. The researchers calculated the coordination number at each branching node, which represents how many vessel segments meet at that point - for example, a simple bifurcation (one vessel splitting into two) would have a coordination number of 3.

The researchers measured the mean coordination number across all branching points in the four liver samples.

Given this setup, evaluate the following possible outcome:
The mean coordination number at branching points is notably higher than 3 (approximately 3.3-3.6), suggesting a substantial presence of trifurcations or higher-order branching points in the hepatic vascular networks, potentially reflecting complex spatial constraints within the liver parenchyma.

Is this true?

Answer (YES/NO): NO